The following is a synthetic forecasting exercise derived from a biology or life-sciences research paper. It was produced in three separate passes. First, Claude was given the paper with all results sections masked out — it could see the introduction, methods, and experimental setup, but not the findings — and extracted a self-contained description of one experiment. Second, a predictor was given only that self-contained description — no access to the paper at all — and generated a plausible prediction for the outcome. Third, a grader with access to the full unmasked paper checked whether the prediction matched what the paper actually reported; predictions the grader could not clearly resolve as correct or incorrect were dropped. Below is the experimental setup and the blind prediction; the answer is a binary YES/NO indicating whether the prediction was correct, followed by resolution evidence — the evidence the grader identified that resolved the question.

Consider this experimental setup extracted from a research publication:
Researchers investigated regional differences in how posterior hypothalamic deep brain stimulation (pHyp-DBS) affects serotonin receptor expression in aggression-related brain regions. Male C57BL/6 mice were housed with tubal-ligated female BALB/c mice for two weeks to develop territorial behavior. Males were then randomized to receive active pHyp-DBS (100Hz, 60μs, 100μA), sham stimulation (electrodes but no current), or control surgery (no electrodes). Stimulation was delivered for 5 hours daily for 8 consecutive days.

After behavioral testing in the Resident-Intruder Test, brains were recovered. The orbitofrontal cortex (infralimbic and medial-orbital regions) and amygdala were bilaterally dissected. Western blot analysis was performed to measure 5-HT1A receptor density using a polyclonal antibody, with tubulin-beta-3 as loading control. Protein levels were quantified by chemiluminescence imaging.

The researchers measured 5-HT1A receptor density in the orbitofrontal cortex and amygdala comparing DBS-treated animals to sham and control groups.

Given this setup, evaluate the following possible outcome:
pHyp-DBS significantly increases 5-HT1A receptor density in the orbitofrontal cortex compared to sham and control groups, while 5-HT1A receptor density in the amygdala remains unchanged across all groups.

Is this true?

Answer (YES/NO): NO